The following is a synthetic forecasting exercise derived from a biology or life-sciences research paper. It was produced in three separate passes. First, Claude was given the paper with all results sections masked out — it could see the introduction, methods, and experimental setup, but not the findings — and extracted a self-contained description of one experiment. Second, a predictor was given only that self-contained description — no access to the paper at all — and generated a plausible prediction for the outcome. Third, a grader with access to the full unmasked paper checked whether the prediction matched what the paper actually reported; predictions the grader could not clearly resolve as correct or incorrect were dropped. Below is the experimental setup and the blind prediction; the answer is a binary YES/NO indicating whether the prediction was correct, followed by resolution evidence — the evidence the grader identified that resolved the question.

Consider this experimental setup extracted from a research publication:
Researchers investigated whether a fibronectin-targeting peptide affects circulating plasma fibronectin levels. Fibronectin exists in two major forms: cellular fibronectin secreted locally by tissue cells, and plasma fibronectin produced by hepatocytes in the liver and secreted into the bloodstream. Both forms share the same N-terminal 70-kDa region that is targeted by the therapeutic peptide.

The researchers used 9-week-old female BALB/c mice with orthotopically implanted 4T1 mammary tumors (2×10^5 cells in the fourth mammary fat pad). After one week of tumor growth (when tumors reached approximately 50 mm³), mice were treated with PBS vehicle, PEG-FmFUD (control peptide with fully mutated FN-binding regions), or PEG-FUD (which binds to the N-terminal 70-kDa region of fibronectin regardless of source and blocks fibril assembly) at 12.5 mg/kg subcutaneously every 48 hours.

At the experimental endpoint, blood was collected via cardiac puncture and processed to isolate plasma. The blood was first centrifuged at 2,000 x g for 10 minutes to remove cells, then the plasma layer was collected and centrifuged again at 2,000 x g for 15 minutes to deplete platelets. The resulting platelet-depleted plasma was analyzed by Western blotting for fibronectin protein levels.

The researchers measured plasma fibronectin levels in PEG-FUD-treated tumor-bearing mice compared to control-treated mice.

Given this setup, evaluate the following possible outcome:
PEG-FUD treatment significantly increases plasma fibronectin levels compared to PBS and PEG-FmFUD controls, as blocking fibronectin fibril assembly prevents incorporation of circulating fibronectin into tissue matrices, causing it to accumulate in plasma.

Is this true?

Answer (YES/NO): NO